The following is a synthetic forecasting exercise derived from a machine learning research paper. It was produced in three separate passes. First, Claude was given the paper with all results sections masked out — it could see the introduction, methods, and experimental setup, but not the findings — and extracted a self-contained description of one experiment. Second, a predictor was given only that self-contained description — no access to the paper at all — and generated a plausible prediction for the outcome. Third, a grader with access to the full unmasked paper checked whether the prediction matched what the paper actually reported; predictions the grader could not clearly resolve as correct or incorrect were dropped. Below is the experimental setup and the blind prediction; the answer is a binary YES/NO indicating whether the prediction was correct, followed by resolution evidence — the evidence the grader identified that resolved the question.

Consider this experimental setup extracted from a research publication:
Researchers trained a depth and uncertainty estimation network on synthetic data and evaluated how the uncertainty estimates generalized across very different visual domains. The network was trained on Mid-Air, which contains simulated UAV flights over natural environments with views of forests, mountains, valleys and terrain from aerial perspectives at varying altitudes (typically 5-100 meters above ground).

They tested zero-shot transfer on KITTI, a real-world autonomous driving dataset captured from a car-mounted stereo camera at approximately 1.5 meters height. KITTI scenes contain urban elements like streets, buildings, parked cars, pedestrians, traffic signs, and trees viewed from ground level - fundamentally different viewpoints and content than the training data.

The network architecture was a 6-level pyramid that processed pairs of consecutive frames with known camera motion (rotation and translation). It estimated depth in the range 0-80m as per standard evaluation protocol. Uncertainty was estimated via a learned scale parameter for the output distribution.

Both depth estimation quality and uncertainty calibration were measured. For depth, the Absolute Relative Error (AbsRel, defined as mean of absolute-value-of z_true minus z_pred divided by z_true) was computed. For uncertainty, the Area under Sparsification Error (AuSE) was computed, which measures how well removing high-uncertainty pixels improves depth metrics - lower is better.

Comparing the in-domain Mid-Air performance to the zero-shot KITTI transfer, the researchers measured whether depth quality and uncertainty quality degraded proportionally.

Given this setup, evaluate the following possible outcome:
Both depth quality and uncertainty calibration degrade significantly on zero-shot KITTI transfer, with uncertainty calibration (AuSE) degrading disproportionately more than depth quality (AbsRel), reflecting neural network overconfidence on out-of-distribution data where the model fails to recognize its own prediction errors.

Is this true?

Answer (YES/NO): NO